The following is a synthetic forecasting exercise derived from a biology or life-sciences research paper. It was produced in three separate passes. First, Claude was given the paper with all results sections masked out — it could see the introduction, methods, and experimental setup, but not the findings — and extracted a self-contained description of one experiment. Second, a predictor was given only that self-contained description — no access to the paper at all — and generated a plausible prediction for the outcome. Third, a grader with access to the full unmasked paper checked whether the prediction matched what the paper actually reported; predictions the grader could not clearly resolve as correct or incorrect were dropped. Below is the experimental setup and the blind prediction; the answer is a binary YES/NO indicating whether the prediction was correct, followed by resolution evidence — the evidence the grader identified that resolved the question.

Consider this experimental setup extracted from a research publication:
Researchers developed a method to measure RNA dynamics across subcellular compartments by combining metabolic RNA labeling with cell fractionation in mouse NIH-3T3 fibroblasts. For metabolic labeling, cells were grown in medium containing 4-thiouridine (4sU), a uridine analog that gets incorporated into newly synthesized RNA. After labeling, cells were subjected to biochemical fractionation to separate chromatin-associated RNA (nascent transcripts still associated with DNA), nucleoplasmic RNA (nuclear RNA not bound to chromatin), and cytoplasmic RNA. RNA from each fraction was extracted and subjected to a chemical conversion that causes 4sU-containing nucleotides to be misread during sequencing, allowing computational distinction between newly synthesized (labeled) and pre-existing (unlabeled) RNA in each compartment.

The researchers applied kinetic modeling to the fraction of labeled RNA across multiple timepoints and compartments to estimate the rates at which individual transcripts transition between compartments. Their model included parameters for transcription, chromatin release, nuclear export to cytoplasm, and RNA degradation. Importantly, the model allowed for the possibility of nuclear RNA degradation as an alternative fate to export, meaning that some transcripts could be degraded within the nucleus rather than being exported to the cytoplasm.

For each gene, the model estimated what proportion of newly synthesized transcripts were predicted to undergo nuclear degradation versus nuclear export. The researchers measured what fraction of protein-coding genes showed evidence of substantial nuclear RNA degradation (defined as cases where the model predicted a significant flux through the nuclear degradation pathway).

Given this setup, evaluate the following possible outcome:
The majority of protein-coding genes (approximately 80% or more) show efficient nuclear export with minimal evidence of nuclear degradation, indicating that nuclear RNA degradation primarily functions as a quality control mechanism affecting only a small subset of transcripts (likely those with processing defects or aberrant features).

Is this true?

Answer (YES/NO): NO